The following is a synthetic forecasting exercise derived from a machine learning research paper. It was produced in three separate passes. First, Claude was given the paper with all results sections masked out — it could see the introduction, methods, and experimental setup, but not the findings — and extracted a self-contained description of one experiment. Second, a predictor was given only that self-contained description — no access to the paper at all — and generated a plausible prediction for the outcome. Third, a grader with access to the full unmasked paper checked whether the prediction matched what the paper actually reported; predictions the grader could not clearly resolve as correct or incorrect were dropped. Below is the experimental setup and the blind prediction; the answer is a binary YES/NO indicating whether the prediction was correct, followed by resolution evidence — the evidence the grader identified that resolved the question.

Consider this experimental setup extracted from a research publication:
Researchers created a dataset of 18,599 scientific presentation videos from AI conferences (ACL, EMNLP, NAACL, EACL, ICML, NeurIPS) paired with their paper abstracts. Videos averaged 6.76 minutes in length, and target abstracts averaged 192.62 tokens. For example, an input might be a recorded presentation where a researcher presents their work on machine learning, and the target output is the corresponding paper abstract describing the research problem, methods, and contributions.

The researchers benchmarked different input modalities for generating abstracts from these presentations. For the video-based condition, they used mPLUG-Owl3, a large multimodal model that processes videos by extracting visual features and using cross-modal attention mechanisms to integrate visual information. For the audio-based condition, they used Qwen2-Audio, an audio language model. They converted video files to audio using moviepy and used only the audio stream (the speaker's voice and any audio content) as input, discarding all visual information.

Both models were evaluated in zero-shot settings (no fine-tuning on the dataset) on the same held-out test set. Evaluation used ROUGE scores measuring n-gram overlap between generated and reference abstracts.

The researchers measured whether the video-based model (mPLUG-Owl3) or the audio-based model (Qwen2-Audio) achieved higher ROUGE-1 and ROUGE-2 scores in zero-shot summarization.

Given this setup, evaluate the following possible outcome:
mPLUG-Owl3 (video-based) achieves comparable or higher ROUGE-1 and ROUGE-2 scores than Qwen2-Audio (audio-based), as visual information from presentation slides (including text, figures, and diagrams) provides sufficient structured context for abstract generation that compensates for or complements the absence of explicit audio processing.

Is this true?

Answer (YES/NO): YES